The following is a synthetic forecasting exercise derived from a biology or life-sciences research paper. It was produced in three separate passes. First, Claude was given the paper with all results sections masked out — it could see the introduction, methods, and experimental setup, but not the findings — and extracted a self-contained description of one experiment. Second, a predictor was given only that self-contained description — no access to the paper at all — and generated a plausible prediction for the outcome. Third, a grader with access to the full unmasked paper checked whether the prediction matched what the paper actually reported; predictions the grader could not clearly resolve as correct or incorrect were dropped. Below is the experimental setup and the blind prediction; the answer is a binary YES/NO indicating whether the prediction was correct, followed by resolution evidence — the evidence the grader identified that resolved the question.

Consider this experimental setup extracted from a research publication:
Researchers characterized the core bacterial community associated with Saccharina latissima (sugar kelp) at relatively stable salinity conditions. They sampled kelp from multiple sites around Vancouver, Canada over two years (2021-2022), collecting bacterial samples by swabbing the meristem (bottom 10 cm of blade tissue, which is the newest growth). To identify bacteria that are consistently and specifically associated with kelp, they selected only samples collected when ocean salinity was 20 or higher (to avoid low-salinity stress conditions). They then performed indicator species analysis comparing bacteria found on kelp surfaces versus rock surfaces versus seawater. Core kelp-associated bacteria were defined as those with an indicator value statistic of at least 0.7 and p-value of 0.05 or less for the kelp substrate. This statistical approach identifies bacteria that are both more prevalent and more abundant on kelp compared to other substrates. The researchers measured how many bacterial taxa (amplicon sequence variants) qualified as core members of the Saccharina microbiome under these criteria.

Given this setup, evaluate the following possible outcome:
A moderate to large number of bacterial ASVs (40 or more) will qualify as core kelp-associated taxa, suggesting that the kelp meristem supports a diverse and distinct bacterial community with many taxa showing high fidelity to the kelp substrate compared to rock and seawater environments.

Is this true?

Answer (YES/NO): NO